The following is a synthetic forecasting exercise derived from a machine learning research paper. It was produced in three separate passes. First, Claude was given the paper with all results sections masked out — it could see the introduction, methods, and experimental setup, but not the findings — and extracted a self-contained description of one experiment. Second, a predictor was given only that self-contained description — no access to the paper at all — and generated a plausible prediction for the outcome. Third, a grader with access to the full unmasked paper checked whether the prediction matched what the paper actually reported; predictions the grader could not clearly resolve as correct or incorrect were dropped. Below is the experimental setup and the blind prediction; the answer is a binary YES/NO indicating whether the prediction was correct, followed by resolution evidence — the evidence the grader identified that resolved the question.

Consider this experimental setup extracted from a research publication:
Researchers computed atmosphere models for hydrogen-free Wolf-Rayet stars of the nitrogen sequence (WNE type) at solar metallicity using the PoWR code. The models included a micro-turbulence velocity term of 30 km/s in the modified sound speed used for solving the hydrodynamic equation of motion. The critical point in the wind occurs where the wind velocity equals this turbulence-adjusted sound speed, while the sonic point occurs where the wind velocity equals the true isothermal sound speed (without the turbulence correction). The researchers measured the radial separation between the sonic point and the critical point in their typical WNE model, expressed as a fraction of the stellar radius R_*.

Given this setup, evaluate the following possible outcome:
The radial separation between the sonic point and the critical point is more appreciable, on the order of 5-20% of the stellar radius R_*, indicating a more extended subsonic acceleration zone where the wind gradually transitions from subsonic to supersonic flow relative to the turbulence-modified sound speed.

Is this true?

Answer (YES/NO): NO